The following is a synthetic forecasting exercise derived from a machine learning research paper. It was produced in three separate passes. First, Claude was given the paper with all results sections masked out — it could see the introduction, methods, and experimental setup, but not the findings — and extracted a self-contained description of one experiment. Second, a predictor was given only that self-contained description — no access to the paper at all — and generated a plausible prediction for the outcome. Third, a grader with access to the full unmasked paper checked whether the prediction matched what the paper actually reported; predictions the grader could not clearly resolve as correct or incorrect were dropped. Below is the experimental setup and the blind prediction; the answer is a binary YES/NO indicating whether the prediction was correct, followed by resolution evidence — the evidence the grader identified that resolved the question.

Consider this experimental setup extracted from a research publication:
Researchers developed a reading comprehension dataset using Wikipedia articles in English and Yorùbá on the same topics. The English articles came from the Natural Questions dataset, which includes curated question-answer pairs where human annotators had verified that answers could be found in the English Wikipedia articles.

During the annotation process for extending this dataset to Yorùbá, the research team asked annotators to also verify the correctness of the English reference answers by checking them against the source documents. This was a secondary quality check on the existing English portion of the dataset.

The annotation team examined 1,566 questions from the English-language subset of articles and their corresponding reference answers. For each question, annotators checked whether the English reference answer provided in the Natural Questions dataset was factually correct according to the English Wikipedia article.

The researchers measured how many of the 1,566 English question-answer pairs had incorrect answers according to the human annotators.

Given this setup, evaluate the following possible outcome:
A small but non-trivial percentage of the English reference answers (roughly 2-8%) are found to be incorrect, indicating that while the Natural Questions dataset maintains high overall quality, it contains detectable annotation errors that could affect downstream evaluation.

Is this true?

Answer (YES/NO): NO